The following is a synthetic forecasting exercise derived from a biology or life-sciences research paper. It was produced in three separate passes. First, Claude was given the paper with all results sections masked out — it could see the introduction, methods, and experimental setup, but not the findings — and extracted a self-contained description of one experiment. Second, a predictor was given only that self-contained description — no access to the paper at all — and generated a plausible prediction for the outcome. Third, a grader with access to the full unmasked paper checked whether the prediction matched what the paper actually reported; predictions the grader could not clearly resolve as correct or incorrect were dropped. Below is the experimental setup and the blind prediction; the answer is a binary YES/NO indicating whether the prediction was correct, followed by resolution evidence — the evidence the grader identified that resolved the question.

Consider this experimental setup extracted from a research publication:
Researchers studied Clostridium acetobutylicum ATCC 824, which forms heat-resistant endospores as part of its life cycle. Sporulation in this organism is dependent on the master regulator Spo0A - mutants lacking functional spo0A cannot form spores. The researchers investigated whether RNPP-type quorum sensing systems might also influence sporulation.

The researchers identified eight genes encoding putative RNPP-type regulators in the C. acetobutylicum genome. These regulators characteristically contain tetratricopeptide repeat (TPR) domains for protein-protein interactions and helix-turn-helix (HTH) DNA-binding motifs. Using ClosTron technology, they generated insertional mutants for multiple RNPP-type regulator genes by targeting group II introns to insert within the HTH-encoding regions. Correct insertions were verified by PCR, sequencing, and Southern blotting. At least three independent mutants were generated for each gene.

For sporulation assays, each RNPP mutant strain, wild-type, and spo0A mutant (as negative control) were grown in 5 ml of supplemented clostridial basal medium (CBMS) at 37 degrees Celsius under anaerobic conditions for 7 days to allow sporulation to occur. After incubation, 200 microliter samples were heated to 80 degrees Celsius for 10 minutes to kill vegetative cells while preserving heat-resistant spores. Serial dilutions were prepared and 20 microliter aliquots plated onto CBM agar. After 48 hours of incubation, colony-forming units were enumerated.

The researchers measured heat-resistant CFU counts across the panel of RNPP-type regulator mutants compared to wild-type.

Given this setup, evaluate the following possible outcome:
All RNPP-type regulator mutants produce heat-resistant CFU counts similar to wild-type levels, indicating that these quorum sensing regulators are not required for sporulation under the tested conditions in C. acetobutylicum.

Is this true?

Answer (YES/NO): NO